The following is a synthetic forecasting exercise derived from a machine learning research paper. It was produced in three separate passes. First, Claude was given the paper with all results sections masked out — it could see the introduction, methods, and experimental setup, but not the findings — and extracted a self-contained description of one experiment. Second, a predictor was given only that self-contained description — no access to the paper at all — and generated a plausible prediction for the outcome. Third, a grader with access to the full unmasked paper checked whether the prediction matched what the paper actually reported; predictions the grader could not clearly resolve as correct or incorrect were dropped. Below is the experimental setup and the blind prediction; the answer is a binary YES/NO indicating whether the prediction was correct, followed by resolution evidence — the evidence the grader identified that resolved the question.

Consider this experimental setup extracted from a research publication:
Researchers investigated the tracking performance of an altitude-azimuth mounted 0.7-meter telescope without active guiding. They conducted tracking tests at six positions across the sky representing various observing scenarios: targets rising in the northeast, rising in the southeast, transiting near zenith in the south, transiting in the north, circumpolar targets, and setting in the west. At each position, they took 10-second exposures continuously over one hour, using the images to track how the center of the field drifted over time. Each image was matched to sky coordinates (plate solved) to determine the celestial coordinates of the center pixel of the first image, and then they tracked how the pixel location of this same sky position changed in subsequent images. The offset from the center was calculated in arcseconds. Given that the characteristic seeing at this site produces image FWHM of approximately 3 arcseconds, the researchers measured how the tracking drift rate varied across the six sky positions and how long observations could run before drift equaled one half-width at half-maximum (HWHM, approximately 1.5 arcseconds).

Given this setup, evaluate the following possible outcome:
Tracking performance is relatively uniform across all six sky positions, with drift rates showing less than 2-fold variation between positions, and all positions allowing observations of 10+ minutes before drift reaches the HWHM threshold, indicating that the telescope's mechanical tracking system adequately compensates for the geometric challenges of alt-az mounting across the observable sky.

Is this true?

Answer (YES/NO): NO